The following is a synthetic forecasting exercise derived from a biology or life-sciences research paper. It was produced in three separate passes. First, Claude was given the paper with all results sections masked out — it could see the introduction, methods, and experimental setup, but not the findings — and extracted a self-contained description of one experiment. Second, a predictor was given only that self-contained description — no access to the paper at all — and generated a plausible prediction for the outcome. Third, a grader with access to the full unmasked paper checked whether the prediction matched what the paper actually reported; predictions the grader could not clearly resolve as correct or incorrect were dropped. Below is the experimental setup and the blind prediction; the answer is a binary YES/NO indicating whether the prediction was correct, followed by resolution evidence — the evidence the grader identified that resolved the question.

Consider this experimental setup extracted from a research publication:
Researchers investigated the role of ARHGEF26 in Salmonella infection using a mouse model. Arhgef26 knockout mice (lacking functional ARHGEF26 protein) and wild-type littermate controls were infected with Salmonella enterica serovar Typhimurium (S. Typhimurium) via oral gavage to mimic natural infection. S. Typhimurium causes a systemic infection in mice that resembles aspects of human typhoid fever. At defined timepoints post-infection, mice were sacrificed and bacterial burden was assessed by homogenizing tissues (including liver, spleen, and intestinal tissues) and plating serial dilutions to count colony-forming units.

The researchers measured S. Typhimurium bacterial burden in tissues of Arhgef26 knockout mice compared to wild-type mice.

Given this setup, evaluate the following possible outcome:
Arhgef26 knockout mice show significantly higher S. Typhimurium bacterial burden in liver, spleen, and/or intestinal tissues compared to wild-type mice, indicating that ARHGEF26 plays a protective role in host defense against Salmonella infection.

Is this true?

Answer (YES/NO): NO